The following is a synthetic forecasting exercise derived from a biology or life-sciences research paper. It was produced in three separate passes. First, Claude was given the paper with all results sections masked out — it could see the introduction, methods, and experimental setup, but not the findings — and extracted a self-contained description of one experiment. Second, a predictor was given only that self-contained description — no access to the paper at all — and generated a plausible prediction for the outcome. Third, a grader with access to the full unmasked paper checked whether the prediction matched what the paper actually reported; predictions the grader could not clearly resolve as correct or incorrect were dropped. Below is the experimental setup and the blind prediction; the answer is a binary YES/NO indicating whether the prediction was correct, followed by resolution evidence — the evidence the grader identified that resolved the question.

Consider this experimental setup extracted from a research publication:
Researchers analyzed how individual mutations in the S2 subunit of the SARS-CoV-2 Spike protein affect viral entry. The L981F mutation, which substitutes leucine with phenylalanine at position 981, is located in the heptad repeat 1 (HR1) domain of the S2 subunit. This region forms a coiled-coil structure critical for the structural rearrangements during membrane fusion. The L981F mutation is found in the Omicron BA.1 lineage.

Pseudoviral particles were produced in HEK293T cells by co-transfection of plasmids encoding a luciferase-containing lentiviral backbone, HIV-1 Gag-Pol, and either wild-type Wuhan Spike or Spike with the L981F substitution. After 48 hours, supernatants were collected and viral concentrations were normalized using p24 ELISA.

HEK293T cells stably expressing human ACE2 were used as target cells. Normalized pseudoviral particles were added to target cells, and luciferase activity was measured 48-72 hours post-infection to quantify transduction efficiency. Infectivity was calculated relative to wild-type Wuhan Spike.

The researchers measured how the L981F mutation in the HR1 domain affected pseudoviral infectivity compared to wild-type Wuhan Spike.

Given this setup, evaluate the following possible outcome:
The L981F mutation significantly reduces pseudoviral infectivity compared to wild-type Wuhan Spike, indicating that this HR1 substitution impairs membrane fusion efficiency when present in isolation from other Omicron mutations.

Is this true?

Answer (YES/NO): NO